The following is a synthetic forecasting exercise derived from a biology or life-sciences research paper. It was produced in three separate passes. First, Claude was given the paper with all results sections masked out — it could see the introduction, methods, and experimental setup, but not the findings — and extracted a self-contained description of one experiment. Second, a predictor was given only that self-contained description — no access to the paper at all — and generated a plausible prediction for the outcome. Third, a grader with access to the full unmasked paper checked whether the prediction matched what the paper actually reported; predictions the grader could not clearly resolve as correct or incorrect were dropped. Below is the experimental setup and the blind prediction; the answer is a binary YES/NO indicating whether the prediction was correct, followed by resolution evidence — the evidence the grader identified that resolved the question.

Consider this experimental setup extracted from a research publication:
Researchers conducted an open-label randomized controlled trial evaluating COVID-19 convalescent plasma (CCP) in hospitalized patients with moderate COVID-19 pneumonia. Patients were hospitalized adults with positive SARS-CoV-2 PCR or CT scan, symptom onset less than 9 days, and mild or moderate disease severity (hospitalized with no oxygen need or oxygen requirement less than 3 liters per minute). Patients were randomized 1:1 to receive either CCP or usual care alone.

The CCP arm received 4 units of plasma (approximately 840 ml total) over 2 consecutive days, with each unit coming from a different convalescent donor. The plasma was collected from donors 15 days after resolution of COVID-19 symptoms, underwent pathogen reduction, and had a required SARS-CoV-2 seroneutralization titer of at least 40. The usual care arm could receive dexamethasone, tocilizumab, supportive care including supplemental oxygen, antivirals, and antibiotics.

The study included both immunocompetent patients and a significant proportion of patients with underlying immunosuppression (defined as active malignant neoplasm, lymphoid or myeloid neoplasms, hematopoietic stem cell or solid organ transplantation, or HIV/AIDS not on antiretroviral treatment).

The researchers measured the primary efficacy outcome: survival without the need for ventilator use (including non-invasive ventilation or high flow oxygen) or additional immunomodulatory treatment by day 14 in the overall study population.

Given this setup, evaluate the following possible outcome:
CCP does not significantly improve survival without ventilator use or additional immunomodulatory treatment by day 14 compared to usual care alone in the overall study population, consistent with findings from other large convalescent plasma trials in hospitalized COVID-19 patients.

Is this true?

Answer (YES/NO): YES